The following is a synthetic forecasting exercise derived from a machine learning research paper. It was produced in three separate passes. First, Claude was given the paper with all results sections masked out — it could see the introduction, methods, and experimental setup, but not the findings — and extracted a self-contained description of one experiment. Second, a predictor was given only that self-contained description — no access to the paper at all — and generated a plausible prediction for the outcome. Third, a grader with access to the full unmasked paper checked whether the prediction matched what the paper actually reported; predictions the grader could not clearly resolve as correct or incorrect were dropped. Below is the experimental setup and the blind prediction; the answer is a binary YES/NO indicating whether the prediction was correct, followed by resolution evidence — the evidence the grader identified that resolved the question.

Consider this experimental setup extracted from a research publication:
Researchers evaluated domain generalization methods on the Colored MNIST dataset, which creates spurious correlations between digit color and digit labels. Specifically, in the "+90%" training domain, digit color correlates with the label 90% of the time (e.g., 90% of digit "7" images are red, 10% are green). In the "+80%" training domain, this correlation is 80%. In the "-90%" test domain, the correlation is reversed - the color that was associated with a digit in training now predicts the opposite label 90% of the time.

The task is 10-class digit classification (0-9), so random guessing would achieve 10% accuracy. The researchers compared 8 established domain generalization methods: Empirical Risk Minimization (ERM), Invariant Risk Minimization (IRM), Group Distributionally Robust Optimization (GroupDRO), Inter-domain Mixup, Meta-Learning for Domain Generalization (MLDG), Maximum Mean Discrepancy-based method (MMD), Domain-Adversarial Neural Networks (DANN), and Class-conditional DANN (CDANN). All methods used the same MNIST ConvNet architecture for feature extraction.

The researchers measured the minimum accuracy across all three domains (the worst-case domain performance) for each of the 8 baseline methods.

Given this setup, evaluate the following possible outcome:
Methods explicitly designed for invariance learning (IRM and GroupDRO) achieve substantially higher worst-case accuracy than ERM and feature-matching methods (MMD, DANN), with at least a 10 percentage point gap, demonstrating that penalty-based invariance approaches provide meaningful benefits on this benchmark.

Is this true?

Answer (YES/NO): NO